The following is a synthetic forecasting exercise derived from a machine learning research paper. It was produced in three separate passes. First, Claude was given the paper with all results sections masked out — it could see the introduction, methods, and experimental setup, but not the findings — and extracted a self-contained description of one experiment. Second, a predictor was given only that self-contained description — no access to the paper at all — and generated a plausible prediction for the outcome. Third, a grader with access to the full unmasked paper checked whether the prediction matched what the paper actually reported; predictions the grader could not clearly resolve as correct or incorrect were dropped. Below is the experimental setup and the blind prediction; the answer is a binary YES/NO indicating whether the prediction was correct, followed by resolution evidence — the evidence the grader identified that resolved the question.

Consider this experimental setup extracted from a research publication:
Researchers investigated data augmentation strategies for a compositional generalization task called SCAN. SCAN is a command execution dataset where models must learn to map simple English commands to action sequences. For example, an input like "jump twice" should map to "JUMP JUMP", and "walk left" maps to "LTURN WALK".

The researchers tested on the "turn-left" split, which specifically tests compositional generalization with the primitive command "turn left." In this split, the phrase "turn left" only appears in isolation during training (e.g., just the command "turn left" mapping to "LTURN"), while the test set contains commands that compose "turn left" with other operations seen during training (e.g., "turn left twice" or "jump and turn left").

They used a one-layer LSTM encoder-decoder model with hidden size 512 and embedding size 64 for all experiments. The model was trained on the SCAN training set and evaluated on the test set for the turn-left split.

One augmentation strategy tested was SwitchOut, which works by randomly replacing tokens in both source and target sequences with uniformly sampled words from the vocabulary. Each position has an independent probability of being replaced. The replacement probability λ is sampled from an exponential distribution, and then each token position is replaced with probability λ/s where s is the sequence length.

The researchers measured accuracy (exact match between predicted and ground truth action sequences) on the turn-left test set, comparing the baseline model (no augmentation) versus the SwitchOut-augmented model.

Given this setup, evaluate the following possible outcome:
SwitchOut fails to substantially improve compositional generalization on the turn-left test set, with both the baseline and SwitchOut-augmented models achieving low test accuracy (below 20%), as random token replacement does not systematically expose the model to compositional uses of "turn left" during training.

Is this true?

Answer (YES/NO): NO